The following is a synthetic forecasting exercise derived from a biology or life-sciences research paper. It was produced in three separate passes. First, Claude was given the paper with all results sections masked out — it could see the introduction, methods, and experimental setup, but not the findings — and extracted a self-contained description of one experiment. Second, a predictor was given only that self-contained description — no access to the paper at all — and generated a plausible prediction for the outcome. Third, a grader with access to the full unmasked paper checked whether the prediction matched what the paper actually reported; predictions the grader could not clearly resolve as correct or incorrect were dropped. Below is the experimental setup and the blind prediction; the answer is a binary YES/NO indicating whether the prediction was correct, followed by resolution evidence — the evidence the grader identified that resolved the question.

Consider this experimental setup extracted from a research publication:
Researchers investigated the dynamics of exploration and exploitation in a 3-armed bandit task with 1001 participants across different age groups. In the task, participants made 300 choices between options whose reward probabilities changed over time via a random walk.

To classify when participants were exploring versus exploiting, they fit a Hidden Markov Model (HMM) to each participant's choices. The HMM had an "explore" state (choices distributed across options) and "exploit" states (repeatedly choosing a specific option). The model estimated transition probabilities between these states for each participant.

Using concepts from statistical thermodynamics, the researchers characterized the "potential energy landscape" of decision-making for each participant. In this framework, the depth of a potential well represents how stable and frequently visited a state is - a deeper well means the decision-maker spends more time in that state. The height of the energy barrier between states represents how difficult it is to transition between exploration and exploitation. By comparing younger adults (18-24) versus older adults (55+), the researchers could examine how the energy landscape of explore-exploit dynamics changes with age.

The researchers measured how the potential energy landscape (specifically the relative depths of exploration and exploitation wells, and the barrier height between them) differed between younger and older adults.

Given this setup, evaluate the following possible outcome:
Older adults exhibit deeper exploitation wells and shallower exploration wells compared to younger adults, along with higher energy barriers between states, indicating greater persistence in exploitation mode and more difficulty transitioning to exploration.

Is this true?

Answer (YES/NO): NO